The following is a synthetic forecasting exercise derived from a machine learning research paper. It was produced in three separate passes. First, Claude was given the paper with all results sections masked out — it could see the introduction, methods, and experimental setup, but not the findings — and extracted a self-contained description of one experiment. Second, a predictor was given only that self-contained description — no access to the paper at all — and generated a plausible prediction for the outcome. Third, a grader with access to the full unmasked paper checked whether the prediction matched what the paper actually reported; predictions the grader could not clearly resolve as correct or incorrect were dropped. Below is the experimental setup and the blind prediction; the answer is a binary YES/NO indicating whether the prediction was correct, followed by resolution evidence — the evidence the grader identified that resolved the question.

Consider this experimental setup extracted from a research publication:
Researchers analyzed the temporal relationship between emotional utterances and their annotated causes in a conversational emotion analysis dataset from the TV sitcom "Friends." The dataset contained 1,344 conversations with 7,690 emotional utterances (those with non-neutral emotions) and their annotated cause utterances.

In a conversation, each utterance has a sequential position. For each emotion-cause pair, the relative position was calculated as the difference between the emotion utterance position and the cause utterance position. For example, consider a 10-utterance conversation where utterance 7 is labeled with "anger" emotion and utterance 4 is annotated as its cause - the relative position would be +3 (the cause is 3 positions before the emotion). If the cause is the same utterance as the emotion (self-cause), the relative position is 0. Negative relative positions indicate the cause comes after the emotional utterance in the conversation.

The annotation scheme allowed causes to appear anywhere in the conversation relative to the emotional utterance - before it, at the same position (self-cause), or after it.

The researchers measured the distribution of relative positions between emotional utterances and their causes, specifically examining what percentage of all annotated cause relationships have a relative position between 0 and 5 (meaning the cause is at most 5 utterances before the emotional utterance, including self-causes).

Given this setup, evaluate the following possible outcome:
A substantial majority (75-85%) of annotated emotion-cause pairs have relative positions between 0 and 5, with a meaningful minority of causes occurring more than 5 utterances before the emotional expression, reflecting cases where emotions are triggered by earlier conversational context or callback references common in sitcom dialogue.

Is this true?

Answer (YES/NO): NO